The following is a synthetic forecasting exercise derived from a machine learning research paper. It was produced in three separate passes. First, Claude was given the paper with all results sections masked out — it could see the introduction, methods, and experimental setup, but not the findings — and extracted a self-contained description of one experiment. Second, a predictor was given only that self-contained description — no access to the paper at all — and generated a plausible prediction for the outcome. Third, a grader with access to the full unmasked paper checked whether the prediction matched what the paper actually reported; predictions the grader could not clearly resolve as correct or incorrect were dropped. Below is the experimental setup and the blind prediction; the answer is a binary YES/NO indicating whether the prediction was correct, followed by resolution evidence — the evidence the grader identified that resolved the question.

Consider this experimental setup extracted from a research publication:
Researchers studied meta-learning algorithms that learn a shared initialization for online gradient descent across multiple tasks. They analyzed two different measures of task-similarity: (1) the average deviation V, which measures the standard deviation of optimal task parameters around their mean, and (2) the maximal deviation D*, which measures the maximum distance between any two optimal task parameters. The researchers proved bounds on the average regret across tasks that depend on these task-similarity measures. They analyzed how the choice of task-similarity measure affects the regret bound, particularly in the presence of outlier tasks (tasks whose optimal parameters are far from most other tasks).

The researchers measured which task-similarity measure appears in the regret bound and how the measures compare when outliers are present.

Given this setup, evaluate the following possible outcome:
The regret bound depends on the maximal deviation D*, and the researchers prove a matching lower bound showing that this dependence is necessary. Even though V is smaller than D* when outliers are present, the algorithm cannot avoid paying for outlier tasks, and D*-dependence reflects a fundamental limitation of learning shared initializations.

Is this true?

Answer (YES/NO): NO